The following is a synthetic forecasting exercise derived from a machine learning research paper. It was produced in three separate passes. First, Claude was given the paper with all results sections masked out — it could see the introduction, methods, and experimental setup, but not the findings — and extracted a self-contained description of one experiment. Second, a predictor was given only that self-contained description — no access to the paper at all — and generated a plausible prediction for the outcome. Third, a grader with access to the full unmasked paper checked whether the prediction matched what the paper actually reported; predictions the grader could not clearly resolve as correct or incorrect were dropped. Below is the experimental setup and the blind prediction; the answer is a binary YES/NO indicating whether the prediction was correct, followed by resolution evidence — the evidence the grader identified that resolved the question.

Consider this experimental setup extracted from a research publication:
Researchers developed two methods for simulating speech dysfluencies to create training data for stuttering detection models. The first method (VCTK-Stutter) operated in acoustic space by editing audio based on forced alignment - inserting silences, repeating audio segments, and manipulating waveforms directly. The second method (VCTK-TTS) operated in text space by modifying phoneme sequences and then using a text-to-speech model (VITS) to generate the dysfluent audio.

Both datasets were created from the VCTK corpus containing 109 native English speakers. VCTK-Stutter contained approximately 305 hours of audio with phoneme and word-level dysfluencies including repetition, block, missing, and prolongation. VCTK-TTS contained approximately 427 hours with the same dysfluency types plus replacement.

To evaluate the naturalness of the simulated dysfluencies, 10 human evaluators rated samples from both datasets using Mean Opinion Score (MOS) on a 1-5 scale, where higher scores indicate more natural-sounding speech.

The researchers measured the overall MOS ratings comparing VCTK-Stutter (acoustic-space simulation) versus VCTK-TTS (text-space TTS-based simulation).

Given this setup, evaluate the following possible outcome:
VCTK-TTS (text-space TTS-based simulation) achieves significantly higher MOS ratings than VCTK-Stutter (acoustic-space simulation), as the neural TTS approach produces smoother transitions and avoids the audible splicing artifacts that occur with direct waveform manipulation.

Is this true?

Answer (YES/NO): YES